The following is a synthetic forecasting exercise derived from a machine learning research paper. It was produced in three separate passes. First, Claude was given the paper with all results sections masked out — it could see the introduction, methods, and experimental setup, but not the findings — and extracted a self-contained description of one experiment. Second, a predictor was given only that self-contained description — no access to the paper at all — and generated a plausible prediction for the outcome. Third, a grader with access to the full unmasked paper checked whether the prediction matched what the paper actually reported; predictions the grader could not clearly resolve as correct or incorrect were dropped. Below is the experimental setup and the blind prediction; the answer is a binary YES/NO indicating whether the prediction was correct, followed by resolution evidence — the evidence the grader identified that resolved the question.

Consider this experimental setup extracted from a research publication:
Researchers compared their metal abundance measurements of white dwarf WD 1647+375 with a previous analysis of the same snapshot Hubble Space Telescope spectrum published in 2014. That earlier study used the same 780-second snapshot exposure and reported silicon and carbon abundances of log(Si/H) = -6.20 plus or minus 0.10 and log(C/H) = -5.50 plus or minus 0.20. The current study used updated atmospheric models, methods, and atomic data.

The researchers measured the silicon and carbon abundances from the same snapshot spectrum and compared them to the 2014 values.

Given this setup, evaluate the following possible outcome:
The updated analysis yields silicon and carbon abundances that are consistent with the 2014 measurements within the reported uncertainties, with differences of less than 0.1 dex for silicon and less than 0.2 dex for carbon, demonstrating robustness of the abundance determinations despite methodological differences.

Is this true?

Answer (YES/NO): NO